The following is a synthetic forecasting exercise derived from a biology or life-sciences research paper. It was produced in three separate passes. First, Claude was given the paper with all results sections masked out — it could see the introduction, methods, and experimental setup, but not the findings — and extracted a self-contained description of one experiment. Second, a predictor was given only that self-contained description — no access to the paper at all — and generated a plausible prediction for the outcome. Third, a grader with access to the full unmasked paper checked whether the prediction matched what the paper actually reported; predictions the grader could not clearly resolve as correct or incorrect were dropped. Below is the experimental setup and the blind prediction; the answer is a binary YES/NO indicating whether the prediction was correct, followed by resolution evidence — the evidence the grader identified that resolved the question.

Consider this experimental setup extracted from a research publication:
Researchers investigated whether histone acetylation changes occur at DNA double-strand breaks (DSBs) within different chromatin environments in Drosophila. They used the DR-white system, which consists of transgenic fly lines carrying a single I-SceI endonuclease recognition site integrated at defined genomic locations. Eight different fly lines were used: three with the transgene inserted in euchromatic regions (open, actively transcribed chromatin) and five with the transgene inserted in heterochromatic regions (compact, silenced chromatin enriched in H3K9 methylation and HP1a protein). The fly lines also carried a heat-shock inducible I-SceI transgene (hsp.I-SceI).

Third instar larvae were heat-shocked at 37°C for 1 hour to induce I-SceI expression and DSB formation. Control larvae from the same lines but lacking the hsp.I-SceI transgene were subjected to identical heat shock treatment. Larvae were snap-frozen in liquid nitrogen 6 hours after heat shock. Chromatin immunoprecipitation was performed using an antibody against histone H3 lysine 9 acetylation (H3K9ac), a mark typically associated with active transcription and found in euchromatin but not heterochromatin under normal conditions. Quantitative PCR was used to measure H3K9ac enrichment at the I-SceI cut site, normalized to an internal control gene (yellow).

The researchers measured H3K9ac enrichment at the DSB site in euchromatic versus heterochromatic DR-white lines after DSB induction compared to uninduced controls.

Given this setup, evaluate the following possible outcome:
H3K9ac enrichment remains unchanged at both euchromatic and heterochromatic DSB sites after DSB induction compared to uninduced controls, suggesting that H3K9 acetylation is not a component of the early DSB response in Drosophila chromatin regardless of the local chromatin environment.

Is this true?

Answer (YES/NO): NO